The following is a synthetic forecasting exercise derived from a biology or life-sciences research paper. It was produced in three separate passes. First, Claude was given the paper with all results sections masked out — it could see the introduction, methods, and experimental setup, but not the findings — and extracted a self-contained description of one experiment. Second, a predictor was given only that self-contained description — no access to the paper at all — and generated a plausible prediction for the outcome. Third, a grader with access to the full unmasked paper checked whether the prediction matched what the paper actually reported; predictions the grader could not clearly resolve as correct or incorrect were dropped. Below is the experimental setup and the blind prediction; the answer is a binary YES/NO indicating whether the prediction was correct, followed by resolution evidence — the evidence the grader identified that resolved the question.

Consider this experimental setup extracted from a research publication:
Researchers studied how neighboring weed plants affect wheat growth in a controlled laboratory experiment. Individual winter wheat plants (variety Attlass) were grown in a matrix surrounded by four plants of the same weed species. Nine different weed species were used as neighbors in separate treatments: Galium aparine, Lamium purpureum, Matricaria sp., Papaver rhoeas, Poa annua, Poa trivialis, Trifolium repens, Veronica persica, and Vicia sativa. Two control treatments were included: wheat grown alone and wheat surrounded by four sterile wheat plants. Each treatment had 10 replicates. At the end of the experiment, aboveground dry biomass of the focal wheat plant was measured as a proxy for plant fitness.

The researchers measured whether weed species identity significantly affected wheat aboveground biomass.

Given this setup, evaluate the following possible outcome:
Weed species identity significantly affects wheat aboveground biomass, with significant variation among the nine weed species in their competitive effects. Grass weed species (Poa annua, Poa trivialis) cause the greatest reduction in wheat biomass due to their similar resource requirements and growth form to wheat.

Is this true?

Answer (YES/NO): NO